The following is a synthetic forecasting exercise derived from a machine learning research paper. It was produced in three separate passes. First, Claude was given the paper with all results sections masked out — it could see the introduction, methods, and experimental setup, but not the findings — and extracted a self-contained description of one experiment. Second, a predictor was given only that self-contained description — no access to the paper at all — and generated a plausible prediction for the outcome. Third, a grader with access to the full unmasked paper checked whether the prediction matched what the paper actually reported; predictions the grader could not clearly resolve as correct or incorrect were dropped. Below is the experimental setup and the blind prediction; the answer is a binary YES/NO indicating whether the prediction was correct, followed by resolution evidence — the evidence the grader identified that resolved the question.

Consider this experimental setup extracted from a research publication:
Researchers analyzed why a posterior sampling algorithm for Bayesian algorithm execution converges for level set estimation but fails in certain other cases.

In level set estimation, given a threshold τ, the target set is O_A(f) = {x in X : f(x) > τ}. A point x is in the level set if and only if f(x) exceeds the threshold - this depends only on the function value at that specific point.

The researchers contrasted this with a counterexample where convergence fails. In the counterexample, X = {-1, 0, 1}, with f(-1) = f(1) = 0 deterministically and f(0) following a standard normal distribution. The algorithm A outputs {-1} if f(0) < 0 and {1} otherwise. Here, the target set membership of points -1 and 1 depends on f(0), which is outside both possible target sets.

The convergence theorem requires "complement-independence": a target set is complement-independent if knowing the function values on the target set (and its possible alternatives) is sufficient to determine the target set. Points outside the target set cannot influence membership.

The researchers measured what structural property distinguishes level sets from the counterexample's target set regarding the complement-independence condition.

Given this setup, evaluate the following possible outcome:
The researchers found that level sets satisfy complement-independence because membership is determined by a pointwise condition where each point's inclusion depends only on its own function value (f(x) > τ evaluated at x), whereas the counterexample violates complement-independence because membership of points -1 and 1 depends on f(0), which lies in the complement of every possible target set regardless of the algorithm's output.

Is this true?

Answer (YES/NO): YES